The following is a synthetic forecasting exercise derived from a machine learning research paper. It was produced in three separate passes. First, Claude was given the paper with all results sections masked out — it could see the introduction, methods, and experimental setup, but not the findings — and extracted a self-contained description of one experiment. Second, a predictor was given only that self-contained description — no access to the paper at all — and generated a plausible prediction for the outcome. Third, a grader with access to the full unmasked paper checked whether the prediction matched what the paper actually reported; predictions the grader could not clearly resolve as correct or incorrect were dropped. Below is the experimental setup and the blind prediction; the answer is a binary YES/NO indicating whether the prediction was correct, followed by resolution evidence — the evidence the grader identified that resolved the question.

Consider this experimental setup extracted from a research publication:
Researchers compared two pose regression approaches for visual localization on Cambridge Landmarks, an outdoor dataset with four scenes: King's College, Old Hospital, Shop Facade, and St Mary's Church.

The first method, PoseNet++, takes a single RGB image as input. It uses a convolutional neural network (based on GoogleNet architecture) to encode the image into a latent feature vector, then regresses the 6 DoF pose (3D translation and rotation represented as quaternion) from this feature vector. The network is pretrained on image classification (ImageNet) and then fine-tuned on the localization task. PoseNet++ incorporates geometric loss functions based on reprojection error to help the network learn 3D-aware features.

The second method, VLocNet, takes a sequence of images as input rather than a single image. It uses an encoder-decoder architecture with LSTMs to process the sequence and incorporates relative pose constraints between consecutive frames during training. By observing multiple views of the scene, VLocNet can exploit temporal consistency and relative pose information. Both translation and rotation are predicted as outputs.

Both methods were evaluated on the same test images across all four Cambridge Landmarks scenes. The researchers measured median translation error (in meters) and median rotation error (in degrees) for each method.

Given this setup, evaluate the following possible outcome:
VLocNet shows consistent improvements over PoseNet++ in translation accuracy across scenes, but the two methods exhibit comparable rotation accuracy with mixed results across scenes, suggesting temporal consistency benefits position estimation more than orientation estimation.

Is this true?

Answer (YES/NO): YES